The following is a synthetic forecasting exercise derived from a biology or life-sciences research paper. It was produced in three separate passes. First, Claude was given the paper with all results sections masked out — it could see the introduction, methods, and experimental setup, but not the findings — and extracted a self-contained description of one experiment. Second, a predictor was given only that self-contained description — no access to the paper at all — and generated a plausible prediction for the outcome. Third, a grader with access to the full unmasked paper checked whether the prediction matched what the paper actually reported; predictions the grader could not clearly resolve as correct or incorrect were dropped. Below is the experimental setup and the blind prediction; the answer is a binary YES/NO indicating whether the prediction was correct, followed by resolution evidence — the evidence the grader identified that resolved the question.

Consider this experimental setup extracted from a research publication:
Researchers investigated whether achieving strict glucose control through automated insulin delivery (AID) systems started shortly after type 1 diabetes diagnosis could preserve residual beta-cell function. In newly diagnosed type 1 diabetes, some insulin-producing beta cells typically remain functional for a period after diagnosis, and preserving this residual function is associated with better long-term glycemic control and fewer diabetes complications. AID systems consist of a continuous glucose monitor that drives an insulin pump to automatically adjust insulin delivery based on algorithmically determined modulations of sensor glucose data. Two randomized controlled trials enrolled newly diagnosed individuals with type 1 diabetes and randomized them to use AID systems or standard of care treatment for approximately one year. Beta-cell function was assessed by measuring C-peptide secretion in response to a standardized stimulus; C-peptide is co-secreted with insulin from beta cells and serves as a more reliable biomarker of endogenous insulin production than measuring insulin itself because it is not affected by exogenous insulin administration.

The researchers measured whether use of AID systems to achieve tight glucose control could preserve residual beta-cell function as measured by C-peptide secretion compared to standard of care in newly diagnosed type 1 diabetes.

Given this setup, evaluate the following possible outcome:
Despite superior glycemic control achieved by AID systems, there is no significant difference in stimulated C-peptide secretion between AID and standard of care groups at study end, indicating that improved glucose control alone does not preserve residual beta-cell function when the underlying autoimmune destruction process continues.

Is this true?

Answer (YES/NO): YES